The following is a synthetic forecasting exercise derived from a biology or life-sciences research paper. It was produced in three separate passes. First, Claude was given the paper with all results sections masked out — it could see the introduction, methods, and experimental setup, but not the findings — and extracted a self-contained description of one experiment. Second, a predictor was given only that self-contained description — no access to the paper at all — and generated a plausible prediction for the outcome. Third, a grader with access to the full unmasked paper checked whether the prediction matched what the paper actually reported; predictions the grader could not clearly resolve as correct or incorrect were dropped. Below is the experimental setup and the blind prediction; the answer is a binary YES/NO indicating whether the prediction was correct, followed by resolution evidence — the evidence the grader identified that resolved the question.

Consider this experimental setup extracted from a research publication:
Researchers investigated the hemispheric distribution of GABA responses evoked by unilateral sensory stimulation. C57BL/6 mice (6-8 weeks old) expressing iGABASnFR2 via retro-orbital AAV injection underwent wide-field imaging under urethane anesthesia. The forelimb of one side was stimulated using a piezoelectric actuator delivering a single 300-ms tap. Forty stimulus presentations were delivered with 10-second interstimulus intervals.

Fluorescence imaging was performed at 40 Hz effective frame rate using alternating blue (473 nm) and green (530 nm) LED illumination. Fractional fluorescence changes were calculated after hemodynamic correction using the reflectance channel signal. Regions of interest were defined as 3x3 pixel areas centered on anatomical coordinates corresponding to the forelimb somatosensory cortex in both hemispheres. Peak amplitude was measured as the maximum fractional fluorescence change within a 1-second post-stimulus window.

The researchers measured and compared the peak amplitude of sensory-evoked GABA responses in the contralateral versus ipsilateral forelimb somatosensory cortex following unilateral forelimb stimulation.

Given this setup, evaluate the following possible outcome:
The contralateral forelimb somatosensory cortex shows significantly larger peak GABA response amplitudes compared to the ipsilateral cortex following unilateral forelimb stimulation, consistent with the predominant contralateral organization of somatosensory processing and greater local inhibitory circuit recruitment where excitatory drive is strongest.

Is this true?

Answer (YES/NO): YES